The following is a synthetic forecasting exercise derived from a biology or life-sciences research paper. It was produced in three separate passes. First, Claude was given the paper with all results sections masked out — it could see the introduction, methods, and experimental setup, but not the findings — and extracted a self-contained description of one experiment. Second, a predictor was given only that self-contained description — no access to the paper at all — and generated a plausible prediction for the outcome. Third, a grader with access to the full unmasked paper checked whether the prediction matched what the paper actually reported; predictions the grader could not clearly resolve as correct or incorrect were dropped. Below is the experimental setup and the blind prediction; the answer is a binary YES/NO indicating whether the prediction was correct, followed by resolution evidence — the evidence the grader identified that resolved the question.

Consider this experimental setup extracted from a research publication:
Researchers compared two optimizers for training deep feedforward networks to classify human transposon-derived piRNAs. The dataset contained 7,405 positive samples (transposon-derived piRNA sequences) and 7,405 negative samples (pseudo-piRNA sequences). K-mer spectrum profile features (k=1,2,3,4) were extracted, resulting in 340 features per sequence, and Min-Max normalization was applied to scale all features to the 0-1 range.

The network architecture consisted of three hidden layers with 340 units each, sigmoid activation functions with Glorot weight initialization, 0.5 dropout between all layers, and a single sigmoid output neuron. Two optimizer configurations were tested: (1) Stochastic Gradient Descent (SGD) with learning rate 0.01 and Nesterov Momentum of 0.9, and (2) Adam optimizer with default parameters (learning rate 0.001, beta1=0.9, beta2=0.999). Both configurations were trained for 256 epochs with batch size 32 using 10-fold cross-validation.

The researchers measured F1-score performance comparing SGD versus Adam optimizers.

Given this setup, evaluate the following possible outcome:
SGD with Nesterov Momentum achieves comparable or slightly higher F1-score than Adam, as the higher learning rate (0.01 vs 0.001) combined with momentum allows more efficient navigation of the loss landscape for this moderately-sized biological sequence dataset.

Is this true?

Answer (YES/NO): NO